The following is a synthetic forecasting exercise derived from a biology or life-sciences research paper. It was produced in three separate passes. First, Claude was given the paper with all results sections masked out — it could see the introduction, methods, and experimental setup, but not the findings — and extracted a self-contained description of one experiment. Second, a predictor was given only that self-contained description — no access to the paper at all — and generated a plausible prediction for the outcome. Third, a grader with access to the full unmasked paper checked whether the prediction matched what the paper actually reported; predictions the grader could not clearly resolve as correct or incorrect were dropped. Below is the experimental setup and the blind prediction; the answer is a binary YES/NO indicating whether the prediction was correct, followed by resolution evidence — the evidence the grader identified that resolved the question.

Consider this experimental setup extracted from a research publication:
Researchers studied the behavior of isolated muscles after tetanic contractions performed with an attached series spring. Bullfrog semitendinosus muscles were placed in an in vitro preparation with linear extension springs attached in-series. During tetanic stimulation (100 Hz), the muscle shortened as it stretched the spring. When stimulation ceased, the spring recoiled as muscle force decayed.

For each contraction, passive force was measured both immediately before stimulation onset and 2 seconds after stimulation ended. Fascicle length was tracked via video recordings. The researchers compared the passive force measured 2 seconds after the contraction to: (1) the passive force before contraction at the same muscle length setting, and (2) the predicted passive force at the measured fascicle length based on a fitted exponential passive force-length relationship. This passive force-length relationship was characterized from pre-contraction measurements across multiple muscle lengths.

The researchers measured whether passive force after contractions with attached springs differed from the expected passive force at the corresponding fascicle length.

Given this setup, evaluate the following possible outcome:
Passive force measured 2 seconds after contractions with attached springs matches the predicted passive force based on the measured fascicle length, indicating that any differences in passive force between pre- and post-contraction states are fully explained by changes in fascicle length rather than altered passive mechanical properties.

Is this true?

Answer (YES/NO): NO